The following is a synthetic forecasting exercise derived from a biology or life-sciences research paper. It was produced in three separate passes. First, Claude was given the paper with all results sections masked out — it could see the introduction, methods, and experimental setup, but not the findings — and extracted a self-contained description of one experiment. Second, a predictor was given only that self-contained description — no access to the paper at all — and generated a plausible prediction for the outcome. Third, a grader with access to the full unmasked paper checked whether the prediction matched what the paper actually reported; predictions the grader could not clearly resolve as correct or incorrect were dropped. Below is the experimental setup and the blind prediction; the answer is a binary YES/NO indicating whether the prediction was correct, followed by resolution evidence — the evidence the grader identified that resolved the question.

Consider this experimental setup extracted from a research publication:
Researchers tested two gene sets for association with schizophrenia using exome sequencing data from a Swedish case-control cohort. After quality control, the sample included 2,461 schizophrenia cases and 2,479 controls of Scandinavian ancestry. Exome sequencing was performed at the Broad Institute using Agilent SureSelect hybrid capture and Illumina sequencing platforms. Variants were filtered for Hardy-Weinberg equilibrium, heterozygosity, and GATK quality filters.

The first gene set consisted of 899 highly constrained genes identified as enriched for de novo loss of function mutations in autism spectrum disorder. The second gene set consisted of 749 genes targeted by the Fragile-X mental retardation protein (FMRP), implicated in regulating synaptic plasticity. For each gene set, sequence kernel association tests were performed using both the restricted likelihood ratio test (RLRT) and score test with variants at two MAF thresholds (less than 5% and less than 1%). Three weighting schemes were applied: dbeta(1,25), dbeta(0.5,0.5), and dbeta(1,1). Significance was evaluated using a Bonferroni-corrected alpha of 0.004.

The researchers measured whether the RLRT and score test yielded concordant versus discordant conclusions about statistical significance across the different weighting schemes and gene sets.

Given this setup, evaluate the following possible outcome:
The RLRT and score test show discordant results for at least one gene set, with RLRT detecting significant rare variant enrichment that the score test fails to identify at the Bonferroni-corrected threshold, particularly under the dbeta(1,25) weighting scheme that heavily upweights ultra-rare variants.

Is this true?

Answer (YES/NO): YES